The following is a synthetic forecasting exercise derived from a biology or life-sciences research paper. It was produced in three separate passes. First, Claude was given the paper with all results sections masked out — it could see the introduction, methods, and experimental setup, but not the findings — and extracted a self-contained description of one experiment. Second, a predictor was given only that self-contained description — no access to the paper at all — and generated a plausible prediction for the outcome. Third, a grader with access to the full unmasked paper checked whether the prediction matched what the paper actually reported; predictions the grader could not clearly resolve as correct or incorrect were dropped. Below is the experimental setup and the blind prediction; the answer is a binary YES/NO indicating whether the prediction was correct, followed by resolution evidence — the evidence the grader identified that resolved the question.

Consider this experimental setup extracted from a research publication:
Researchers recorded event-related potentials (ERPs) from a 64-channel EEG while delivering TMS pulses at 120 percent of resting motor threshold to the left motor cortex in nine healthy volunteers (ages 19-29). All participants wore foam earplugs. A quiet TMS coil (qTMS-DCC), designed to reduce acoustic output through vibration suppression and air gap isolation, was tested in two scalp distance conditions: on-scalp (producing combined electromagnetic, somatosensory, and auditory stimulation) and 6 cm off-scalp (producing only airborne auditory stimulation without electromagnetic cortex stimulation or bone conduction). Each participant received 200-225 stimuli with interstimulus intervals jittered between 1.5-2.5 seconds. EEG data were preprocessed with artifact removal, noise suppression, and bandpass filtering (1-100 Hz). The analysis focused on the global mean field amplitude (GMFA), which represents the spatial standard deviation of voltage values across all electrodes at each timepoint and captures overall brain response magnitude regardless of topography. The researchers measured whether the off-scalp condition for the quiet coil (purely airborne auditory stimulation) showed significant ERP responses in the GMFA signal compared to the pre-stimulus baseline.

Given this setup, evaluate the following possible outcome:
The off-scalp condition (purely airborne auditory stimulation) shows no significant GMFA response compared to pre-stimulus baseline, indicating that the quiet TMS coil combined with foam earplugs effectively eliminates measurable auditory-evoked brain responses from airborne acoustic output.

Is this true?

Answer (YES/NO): NO